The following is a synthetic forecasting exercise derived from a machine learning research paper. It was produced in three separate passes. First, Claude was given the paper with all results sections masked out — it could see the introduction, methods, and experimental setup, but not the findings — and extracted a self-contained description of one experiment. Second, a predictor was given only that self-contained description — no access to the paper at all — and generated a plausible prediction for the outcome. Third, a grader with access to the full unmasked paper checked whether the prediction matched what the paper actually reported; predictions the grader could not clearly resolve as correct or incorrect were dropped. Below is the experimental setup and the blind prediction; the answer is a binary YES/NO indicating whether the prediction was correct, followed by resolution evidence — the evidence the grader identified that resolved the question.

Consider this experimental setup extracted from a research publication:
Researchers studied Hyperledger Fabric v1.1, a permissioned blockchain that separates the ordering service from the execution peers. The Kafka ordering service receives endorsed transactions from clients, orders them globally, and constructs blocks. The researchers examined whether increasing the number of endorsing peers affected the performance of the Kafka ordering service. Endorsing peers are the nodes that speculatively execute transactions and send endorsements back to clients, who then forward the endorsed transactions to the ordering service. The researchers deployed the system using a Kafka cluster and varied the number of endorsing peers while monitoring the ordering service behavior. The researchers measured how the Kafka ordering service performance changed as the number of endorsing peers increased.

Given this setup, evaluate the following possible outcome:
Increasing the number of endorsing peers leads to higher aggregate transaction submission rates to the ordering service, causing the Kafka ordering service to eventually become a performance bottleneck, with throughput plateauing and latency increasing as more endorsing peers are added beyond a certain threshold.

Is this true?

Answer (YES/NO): NO